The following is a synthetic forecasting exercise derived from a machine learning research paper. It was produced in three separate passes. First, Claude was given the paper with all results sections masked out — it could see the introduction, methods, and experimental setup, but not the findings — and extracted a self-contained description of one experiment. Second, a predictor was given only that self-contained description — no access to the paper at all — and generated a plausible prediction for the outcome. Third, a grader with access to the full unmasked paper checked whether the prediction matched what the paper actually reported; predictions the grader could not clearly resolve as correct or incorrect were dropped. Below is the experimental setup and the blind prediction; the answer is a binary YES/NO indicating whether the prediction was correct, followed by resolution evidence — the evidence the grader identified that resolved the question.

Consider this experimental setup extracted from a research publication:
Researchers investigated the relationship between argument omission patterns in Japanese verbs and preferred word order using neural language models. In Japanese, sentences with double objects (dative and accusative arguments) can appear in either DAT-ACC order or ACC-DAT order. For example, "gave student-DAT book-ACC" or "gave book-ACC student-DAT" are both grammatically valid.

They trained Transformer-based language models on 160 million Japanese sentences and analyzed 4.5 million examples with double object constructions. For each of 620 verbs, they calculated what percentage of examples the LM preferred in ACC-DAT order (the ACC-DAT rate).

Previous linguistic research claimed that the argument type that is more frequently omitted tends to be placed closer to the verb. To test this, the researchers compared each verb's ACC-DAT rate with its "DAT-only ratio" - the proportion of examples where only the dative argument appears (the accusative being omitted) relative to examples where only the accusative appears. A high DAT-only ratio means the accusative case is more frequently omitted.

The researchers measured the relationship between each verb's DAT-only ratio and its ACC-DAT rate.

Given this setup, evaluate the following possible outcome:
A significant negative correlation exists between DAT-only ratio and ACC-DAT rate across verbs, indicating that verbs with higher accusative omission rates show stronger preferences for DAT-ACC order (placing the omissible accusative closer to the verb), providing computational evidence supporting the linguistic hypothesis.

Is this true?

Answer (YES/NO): NO